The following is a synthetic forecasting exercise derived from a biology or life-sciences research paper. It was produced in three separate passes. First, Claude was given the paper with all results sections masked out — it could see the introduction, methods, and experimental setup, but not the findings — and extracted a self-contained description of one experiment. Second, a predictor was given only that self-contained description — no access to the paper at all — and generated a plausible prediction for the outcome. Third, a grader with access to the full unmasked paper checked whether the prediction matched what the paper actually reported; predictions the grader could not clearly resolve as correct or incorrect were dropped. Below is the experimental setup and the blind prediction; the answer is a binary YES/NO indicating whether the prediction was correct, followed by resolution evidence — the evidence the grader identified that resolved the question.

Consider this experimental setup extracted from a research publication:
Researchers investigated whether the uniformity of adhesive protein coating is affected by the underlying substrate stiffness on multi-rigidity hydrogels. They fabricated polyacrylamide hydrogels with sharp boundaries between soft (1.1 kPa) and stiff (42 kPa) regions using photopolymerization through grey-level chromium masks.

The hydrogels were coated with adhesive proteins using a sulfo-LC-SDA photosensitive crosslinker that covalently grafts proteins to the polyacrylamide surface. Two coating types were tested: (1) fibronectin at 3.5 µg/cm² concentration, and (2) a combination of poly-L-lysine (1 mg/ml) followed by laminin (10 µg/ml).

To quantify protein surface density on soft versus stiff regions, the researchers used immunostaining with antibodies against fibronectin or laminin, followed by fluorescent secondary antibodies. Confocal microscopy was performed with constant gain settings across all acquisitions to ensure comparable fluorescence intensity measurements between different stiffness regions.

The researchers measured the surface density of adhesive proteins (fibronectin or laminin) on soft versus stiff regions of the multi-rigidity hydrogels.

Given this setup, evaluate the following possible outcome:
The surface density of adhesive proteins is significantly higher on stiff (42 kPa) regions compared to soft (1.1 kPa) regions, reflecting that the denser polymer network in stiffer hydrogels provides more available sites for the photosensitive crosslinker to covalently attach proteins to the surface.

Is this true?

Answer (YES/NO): NO